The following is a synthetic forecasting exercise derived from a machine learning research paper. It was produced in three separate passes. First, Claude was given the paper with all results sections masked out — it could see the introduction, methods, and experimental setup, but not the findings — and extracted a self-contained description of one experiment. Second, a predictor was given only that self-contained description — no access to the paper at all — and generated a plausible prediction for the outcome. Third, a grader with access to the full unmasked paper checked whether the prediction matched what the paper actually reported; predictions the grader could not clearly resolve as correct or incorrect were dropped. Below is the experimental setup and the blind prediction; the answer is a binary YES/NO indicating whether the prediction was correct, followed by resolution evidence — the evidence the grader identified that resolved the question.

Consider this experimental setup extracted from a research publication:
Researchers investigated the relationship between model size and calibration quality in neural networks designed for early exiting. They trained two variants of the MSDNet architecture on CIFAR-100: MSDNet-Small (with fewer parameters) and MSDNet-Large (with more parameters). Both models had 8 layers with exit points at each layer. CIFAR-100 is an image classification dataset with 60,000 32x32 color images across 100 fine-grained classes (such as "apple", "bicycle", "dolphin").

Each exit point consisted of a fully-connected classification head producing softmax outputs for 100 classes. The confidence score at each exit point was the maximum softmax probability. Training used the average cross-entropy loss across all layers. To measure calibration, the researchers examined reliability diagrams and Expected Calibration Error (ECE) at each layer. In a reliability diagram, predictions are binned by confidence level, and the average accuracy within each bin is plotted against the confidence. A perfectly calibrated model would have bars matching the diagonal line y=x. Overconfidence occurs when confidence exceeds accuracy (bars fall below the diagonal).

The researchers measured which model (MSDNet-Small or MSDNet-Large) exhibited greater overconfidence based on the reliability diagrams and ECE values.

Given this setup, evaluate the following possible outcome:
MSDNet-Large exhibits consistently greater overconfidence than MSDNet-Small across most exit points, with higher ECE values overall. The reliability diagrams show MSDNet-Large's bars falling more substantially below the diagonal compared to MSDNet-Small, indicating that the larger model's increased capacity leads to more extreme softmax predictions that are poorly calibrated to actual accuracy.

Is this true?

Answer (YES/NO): YES